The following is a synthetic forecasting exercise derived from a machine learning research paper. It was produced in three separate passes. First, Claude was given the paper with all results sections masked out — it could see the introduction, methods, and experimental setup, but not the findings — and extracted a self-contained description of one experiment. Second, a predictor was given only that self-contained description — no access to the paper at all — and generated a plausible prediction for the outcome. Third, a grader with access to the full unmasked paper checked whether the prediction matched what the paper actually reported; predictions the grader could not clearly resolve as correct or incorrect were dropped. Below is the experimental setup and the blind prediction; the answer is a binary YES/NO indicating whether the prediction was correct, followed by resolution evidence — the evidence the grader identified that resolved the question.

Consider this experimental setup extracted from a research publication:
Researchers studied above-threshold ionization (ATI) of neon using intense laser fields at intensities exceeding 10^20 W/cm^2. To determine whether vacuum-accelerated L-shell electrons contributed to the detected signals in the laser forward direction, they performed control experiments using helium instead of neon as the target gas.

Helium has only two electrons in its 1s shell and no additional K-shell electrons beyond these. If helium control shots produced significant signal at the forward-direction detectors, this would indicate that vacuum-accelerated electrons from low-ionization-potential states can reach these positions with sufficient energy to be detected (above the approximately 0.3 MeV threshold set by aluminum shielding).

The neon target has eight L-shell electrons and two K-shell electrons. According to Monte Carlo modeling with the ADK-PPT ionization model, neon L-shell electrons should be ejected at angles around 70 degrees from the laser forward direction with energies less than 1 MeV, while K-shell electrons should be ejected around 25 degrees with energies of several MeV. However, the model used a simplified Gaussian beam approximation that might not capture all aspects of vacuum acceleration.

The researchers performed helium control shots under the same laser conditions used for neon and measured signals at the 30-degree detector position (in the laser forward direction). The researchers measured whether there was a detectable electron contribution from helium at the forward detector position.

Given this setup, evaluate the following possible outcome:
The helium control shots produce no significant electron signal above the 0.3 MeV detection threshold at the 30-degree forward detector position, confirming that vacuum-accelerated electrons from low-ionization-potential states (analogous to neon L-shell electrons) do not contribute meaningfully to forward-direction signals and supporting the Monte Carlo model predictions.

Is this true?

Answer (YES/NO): NO